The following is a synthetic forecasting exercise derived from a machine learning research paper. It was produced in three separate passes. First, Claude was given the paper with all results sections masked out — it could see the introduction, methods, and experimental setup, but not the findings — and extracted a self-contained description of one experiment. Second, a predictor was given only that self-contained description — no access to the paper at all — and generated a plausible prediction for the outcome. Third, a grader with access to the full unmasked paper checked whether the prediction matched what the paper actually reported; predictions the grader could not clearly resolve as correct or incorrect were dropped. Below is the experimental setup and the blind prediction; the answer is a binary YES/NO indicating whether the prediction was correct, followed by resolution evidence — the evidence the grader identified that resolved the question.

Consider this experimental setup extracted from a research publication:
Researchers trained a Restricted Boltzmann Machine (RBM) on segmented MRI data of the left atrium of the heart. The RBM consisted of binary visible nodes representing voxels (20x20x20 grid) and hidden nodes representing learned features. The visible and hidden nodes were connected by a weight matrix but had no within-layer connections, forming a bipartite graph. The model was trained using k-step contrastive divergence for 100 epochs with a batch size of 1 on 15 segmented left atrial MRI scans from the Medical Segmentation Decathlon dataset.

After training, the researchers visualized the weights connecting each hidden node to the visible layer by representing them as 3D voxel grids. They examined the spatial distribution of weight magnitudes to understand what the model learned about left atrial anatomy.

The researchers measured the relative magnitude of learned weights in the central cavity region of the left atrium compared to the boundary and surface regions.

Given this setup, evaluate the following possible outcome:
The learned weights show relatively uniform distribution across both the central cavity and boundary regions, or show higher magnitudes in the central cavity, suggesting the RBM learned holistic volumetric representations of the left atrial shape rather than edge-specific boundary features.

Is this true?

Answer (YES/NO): YES